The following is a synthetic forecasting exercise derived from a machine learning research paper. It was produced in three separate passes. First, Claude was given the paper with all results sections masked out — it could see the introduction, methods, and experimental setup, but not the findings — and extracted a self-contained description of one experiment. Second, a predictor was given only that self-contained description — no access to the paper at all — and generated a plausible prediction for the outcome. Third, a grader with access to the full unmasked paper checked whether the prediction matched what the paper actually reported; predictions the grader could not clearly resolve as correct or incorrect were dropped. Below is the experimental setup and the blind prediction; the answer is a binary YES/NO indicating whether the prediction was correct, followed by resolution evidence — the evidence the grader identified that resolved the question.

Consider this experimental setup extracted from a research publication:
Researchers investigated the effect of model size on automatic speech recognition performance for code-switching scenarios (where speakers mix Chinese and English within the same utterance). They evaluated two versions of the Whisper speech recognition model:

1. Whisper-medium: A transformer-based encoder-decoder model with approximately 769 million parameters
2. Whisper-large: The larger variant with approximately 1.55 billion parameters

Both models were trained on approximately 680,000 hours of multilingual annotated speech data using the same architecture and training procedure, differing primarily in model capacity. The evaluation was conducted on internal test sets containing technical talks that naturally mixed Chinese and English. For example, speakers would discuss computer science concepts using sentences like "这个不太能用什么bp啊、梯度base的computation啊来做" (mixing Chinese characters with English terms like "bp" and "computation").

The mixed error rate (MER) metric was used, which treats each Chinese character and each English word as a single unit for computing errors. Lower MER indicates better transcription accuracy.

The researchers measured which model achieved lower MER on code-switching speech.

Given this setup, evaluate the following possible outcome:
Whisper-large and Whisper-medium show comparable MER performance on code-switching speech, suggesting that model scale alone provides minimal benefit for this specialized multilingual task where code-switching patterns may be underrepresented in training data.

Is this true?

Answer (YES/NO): NO